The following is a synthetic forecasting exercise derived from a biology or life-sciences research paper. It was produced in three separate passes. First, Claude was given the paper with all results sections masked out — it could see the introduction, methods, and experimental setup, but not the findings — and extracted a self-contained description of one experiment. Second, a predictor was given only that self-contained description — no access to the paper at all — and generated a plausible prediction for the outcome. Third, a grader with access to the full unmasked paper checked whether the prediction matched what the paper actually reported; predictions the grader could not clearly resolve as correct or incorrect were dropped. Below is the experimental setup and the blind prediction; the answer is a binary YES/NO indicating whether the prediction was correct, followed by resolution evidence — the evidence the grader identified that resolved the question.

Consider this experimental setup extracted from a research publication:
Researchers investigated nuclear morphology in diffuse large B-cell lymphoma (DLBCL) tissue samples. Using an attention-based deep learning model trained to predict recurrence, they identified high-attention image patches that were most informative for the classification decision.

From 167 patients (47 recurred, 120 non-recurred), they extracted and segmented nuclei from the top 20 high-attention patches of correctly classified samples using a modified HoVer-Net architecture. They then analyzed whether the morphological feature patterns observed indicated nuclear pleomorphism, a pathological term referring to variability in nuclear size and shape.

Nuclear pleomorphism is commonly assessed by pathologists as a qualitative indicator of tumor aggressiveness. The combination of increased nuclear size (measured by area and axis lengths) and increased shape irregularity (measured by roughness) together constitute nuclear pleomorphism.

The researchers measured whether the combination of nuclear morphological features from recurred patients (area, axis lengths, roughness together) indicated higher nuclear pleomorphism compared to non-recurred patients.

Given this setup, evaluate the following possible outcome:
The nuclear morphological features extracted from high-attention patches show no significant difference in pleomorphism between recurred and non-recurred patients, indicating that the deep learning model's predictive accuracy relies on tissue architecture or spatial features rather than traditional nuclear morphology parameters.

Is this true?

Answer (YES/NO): NO